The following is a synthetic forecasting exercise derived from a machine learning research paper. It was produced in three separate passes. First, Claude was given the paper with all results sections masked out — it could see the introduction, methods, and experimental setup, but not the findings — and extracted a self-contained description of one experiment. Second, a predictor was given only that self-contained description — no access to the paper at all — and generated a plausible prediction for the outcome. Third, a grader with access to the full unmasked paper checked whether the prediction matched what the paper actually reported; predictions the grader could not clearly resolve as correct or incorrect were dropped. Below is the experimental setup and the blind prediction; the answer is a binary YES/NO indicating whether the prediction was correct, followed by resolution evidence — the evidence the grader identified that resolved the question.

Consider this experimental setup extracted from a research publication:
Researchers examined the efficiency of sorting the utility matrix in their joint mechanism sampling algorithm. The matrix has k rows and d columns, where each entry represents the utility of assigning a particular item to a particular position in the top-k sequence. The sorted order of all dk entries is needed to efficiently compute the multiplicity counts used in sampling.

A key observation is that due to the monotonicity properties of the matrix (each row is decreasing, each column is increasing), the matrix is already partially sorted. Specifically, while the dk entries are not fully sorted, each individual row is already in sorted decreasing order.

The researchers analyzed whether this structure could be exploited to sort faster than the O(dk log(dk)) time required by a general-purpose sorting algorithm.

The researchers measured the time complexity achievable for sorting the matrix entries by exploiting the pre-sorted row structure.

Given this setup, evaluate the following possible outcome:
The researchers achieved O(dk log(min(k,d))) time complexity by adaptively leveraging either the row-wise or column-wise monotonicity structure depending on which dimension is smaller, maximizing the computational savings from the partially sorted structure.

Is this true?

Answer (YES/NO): NO